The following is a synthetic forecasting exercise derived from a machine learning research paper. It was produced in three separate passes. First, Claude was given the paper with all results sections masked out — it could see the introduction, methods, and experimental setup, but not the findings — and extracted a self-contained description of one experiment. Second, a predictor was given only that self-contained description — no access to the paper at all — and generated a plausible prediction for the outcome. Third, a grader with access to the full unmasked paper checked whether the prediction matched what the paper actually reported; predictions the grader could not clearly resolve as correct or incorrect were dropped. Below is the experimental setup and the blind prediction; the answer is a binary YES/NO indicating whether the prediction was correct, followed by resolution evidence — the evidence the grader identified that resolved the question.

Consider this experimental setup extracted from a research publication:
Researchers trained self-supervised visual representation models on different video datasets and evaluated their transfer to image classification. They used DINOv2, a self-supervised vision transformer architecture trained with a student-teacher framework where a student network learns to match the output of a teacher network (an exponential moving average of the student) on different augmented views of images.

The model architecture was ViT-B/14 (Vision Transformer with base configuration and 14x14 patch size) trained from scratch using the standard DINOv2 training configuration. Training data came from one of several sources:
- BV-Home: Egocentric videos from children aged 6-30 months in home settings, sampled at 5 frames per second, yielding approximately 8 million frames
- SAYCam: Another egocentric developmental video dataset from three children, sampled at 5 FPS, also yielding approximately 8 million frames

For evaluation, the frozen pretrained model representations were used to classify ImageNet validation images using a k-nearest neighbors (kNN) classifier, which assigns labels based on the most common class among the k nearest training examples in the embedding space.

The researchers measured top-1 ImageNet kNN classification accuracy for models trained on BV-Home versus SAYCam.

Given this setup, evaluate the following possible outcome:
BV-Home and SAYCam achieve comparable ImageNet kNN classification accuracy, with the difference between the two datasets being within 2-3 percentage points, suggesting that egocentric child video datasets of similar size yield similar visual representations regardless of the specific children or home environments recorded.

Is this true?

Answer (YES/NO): YES